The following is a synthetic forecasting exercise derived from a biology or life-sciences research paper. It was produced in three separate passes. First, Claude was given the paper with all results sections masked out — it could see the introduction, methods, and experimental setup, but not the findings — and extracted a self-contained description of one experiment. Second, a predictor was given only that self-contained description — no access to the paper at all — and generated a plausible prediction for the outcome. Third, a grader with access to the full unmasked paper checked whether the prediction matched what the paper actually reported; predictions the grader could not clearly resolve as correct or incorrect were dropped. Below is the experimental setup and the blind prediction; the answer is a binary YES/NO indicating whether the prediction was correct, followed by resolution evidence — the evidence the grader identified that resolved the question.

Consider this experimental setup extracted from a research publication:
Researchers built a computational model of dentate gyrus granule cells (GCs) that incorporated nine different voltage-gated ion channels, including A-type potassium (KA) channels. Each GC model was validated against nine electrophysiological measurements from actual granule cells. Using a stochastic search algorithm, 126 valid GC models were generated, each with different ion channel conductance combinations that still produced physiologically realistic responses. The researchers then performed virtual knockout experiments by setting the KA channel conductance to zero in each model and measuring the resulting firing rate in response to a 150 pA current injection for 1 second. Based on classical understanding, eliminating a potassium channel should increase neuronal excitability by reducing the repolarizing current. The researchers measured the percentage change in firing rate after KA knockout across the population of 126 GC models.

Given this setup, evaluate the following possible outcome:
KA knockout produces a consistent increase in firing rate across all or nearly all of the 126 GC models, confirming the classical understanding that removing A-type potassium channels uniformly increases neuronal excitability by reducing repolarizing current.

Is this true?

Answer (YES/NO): NO